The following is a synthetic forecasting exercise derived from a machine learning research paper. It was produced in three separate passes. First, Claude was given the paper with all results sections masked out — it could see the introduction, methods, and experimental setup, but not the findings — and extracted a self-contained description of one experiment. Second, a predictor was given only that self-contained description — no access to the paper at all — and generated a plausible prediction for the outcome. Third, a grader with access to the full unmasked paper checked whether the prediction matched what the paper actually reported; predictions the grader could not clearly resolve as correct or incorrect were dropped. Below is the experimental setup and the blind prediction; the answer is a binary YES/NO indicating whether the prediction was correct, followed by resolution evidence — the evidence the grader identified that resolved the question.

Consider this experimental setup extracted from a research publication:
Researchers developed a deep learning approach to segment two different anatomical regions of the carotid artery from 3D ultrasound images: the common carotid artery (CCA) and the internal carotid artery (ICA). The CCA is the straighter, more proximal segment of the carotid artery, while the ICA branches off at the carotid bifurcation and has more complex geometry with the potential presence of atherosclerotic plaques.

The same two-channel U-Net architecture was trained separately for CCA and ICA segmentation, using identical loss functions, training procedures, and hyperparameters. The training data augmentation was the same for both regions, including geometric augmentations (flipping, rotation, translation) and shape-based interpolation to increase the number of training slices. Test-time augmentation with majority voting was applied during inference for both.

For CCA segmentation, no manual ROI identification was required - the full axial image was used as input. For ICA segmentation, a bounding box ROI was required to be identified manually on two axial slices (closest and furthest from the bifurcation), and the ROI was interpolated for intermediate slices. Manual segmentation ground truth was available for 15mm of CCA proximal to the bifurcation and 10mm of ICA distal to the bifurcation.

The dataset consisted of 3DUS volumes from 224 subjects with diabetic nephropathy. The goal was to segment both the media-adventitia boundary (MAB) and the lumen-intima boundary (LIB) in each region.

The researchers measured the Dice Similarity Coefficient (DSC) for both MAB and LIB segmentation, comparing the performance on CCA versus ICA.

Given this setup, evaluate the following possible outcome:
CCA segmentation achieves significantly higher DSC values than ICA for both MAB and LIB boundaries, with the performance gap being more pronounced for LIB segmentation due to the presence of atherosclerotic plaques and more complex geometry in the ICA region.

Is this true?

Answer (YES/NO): NO